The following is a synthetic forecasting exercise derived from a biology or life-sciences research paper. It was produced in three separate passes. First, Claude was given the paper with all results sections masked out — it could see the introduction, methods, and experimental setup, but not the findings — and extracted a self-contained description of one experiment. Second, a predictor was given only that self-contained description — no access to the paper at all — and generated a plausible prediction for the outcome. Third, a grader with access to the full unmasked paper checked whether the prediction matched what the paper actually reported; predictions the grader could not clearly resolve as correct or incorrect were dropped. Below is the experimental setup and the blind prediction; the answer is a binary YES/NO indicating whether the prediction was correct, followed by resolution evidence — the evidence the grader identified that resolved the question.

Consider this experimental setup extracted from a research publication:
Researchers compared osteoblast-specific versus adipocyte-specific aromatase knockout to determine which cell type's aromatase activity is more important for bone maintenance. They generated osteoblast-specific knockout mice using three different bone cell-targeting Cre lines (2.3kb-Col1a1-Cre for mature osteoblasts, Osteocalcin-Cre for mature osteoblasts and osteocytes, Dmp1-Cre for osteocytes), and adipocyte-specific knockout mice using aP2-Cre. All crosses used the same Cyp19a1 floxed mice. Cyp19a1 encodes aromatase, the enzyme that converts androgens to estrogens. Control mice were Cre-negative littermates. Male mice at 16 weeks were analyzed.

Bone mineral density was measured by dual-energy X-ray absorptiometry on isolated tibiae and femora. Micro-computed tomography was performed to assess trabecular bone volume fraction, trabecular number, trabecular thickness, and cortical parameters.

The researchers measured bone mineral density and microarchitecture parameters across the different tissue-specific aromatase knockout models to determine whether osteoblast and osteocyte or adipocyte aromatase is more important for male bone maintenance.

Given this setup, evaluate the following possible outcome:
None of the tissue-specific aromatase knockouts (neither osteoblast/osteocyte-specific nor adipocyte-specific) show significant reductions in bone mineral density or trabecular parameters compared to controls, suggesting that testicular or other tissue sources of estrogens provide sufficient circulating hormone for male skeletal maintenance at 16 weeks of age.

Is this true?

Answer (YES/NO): NO